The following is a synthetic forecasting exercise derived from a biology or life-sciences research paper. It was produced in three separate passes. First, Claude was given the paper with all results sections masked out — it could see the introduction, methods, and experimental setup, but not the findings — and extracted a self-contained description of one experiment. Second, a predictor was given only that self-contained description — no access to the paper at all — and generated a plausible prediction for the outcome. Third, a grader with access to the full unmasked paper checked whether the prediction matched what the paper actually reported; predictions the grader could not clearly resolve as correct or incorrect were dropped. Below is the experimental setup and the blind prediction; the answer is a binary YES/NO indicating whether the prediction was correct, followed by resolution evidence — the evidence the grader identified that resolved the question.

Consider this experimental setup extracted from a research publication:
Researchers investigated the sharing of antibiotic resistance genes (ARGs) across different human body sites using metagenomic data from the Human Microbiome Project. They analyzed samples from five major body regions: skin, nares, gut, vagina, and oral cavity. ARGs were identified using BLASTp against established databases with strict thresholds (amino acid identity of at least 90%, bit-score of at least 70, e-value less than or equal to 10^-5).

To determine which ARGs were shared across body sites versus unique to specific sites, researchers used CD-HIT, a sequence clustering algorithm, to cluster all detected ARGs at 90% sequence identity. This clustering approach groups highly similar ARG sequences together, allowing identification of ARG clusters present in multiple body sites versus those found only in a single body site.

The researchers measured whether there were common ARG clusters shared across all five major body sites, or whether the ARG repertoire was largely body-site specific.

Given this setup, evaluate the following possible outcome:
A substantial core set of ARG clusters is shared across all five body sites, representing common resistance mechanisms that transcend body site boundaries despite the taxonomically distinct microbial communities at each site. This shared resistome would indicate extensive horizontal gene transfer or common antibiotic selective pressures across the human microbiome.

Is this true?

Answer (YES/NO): NO